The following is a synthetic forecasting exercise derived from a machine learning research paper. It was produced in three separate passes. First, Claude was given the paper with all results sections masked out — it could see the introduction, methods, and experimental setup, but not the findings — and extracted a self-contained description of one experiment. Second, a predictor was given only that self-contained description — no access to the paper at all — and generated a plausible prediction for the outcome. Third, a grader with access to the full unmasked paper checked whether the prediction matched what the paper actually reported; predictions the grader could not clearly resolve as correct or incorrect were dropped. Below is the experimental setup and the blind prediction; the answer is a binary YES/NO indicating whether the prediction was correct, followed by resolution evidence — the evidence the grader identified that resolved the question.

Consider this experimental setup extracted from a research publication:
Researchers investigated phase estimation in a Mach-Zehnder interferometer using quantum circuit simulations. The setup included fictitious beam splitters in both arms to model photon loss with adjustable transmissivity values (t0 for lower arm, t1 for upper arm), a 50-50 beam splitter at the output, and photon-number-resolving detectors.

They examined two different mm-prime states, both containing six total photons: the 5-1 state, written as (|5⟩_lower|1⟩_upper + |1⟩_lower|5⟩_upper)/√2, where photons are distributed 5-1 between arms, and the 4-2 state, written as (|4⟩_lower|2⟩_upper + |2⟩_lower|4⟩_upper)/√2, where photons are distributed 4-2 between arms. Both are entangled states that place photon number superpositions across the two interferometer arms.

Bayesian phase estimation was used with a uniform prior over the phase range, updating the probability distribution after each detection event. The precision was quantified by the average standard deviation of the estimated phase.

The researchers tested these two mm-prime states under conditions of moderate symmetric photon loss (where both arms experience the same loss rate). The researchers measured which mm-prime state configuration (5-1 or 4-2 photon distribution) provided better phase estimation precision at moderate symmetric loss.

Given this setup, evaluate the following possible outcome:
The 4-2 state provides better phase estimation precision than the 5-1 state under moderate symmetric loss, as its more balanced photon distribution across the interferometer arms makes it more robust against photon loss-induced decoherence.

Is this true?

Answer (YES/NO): NO